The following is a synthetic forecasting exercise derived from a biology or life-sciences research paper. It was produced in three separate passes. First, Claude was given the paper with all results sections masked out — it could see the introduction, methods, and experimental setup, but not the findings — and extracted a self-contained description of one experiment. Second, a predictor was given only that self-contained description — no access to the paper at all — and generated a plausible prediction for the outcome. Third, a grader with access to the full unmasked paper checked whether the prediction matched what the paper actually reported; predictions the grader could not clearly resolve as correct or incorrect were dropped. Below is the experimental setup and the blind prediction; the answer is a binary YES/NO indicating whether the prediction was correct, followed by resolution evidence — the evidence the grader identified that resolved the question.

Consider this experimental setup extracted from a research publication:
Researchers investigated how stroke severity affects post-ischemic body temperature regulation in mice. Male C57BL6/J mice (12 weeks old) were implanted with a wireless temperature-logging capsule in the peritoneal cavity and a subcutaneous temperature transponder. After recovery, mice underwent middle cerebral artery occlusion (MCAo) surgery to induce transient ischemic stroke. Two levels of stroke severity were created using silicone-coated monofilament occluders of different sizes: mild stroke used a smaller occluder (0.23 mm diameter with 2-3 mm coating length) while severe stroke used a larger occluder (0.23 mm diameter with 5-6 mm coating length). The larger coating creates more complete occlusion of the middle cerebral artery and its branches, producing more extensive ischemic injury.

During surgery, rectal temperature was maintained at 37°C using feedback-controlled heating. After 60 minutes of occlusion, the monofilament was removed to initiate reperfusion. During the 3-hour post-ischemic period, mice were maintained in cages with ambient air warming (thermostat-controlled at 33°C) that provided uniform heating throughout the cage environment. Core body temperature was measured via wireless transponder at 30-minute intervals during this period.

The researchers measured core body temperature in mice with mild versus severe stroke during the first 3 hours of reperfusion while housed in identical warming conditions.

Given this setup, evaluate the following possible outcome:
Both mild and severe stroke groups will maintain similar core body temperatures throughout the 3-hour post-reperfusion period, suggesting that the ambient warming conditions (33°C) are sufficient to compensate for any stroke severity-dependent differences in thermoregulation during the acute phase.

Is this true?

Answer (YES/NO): YES